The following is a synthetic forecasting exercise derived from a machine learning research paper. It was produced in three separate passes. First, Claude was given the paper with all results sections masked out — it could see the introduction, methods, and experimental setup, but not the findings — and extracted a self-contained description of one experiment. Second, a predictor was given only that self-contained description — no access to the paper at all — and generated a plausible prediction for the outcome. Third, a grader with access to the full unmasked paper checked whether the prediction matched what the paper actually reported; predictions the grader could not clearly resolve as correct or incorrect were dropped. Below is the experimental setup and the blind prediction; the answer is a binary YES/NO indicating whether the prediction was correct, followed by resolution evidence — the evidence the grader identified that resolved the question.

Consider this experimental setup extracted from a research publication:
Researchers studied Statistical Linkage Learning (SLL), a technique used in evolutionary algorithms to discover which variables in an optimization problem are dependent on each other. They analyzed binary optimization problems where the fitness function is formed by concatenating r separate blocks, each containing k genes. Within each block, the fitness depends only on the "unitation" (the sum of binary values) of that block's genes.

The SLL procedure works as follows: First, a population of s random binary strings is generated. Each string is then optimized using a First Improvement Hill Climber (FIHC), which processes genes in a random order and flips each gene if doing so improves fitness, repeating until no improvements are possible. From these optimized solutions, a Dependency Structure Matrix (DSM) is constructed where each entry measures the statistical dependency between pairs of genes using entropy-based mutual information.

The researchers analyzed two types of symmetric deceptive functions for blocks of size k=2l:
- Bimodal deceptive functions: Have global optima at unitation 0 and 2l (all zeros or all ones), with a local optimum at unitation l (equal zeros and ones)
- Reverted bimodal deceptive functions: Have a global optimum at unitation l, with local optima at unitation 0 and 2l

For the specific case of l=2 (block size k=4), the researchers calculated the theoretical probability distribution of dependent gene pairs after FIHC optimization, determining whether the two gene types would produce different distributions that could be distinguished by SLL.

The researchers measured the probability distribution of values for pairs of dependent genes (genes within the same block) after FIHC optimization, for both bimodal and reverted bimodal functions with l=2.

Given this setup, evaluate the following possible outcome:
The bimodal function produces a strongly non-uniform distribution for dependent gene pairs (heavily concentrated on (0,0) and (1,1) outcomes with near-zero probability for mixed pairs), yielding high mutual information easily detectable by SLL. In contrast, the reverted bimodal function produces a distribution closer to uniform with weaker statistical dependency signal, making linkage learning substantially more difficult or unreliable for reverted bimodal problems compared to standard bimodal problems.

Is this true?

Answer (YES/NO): NO